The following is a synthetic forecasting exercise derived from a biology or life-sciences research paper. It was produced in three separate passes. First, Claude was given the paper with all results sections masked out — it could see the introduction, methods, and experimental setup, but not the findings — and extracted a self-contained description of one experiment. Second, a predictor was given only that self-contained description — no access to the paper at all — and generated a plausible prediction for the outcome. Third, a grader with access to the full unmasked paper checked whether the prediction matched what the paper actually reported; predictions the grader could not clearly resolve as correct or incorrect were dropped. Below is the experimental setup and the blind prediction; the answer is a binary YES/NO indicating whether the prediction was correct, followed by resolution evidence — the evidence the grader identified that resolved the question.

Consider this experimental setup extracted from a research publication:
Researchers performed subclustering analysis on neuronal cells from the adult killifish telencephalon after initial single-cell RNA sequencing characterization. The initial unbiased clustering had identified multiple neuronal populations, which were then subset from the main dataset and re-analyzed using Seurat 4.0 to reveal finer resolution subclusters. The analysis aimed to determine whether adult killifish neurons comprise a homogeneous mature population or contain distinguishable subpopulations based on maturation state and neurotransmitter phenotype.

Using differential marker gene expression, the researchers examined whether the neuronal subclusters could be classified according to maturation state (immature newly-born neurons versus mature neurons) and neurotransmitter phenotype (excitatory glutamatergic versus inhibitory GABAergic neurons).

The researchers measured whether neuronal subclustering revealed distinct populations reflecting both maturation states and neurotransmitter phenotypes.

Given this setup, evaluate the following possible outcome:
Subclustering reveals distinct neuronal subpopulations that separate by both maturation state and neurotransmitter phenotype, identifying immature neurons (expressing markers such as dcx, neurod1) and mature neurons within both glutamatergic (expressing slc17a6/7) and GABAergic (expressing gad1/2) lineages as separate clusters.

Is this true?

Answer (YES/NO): YES